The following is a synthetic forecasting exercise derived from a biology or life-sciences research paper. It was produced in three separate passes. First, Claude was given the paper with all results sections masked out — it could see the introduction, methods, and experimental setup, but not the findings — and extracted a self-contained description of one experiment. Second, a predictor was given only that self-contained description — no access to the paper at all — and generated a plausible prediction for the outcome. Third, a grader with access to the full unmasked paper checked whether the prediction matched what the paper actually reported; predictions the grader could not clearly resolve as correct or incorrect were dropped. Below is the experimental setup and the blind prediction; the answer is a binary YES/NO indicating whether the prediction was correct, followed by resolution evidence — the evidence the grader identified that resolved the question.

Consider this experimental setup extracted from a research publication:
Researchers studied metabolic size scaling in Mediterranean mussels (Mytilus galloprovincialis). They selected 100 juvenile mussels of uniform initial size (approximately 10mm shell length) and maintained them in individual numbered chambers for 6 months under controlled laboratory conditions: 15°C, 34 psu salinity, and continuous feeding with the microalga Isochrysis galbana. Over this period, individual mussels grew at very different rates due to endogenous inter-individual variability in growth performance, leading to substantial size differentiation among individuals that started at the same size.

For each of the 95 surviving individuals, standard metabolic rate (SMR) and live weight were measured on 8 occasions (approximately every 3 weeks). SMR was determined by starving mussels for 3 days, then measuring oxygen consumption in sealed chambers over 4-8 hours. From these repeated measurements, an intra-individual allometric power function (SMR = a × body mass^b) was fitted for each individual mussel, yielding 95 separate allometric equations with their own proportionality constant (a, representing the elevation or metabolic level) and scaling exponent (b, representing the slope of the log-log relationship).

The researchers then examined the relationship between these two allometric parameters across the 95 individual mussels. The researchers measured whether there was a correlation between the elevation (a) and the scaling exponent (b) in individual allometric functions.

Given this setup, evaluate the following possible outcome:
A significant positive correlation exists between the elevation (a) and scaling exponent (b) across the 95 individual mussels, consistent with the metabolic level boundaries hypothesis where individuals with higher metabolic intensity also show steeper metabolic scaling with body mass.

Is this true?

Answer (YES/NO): NO